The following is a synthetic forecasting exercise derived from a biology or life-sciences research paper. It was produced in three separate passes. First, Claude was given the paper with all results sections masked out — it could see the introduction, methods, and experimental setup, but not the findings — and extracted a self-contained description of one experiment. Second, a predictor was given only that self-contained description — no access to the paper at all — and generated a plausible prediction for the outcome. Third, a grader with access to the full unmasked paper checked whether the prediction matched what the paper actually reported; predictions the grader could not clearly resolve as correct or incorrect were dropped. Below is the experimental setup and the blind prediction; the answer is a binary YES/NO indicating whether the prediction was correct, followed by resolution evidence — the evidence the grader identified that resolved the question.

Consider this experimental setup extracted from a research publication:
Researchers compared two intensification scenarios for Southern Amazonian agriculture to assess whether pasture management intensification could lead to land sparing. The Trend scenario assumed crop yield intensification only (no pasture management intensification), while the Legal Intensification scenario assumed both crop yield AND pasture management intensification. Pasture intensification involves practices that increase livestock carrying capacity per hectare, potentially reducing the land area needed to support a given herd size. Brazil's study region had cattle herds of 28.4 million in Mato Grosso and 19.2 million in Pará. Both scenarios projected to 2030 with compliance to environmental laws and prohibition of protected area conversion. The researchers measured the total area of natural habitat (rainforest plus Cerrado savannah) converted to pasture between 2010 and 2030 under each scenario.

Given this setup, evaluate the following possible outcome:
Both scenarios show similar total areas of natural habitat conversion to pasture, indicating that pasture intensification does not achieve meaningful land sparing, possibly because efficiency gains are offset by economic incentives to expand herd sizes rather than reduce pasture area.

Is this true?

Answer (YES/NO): NO